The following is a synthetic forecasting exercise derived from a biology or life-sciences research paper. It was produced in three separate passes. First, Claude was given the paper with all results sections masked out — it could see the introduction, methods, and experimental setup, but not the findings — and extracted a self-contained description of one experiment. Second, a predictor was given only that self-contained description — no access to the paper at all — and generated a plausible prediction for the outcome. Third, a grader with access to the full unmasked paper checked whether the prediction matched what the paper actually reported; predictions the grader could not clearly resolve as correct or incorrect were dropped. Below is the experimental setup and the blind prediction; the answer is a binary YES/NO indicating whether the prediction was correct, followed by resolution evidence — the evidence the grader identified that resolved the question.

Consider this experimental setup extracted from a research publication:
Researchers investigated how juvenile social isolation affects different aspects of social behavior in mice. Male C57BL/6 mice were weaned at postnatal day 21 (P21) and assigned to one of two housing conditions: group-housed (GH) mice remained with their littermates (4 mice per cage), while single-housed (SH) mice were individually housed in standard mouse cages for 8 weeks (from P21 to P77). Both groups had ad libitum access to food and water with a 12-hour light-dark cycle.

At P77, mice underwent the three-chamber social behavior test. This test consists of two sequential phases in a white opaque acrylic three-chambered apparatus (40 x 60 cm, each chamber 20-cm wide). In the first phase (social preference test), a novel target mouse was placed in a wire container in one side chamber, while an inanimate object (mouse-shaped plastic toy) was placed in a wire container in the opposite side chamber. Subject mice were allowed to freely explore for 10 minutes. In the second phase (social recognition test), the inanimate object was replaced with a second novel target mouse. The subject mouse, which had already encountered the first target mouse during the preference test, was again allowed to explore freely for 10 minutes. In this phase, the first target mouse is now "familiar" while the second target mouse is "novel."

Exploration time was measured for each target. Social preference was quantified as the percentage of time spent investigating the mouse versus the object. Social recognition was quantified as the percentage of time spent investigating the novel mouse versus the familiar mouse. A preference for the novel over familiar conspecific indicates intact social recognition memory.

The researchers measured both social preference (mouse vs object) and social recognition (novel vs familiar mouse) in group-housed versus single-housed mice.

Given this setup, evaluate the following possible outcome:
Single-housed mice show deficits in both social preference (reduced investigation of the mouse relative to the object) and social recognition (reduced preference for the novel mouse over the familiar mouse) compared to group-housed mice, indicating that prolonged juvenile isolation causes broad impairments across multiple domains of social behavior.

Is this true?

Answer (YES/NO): NO